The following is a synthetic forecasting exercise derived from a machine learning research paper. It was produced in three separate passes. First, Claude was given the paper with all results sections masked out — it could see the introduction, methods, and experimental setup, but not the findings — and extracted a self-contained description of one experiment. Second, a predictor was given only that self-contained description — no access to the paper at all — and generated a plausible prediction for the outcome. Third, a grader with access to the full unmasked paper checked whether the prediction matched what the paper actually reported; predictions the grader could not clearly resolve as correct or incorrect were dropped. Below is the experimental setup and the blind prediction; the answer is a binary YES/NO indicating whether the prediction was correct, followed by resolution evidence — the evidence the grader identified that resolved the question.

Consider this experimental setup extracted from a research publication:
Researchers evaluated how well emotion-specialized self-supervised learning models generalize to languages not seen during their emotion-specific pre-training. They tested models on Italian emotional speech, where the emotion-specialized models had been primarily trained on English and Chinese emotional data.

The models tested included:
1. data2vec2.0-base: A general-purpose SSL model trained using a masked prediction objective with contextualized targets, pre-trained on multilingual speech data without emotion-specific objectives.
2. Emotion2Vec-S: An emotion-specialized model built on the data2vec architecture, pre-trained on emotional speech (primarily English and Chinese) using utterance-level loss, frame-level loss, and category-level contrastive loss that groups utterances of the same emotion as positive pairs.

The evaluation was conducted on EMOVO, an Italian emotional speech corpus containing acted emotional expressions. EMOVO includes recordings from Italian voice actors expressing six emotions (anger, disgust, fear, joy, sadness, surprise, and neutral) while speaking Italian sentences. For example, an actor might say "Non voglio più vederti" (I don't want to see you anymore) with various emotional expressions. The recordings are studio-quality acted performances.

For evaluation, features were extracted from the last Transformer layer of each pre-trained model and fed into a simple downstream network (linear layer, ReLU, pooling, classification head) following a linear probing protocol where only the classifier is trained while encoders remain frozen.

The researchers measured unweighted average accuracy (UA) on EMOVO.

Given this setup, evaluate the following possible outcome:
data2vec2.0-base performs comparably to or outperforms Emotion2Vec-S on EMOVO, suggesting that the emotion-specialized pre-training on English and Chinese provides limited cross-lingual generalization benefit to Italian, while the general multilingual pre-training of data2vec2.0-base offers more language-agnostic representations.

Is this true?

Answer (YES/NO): YES